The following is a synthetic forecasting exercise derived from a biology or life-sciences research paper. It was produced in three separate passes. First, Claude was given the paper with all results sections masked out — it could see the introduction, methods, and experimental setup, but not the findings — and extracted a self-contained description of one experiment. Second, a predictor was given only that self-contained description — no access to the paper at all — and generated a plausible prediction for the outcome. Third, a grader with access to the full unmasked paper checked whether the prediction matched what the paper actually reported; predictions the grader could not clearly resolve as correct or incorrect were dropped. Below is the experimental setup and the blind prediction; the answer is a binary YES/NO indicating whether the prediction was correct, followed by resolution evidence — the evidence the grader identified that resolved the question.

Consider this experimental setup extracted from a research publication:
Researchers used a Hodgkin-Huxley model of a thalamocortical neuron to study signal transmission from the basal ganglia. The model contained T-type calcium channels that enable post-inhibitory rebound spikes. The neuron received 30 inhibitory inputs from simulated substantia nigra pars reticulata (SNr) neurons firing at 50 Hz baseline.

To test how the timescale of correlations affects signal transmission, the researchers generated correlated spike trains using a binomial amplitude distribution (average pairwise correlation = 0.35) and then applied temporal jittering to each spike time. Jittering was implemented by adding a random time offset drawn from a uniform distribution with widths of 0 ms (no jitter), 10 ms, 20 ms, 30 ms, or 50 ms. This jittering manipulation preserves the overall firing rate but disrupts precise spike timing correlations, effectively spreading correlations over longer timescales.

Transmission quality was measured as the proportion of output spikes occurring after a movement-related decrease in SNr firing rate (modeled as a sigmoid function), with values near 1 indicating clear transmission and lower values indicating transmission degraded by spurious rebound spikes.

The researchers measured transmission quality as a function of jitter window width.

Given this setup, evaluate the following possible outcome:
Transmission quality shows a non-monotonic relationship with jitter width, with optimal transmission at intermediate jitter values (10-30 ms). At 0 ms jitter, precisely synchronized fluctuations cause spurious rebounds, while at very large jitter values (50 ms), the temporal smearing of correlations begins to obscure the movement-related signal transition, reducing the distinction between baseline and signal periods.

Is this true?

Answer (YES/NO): NO